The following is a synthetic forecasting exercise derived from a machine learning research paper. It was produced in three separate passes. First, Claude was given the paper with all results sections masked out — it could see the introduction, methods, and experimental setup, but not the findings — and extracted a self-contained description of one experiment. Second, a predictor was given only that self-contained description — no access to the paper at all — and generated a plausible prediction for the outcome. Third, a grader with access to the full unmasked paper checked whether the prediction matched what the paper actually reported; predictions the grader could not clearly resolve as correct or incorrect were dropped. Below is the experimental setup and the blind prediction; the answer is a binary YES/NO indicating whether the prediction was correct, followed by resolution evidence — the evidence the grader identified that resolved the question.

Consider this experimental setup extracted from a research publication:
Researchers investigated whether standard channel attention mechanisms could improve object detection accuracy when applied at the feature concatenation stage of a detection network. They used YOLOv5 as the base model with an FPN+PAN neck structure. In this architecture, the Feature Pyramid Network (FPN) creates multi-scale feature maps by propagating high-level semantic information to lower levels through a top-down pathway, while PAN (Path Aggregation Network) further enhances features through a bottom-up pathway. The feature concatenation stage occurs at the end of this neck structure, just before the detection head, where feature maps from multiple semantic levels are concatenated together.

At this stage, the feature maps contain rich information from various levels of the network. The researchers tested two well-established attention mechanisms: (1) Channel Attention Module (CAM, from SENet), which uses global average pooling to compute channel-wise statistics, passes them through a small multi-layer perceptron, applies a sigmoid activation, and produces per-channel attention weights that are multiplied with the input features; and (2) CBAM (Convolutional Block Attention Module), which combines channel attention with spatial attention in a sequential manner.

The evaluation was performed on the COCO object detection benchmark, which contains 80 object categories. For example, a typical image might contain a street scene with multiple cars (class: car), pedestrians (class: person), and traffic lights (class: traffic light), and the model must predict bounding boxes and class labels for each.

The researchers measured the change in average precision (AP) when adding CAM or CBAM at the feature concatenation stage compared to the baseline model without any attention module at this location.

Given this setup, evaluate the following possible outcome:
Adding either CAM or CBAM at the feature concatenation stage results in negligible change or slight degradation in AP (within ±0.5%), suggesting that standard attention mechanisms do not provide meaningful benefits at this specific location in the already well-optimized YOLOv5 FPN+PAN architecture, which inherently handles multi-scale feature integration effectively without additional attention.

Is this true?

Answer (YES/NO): YES